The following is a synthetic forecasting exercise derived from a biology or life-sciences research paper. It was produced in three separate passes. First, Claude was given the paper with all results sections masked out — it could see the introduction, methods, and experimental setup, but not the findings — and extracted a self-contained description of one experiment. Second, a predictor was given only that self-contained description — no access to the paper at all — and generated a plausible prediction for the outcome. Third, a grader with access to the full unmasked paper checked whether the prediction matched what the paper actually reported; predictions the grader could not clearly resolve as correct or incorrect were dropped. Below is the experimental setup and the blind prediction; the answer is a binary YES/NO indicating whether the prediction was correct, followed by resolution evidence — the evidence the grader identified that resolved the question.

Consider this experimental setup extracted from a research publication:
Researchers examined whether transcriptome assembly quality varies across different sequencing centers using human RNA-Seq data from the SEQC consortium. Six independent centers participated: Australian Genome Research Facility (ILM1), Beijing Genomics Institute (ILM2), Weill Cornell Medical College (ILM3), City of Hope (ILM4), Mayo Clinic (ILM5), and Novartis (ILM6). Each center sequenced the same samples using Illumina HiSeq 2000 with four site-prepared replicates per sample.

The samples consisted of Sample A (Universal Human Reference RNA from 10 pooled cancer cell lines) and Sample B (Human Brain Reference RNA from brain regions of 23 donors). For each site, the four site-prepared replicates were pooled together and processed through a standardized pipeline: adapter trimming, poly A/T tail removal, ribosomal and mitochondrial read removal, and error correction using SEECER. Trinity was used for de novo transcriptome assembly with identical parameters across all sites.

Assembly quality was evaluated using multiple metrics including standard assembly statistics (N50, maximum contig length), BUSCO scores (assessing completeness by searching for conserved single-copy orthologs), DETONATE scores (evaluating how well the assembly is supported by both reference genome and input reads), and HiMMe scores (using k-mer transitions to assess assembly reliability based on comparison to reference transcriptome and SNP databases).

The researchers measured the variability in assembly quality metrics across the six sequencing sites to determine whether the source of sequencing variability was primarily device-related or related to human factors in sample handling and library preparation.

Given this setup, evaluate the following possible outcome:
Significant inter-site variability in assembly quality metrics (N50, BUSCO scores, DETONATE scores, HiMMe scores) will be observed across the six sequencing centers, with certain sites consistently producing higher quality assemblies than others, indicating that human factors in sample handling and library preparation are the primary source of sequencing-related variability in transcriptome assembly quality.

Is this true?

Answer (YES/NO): YES